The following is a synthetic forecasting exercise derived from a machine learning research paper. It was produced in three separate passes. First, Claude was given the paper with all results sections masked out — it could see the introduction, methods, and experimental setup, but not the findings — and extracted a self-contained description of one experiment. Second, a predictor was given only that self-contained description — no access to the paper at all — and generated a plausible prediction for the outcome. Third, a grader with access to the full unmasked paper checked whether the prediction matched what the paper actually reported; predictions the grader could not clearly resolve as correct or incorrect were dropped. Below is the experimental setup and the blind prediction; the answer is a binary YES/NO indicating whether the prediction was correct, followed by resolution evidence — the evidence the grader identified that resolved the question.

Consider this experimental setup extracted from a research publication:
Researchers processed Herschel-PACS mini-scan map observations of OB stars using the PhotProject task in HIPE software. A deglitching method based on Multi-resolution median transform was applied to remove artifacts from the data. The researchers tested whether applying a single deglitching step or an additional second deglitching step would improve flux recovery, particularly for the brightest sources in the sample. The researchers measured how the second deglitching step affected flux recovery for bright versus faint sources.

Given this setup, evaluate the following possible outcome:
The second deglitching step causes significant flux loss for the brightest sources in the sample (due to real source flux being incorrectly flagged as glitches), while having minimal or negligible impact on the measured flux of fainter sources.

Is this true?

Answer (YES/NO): NO